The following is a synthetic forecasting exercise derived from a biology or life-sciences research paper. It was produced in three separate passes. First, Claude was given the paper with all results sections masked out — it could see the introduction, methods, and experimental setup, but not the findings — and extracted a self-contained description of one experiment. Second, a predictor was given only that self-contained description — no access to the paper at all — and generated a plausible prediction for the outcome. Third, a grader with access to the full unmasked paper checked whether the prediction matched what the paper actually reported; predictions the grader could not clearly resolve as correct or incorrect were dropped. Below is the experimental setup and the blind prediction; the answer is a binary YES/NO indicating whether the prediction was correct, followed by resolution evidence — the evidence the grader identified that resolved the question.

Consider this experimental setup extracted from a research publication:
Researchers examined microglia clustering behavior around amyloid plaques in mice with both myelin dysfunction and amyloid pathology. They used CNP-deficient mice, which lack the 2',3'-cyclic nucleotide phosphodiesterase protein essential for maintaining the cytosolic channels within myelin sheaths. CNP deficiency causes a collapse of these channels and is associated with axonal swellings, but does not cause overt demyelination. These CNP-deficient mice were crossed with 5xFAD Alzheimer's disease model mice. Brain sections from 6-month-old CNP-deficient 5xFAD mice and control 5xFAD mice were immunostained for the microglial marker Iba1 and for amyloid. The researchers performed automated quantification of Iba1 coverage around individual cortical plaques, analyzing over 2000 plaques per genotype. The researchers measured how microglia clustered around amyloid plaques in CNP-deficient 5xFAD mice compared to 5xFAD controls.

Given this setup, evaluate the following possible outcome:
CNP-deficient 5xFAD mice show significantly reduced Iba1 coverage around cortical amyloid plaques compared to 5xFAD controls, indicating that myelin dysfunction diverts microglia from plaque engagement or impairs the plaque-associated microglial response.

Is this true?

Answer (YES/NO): YES